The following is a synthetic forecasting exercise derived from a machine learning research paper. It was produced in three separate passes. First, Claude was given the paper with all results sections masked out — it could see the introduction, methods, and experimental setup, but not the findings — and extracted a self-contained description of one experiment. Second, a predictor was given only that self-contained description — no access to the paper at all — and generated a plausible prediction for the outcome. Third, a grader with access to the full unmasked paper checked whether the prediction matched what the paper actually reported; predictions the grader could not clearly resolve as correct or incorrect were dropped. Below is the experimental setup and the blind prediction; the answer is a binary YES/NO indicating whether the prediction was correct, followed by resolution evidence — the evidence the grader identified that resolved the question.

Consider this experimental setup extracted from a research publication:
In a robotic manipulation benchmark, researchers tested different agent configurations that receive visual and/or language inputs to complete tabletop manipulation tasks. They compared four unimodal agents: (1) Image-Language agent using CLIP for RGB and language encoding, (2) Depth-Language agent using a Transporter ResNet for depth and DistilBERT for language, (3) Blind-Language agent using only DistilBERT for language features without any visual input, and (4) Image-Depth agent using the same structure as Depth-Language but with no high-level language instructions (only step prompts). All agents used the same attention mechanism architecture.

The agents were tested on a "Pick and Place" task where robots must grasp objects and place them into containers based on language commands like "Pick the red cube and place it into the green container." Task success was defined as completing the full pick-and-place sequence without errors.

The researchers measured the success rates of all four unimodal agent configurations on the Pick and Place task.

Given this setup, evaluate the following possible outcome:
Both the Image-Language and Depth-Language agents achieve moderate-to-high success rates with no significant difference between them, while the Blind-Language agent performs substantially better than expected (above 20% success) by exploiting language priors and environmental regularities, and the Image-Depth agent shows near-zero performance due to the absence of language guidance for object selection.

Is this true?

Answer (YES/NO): NO